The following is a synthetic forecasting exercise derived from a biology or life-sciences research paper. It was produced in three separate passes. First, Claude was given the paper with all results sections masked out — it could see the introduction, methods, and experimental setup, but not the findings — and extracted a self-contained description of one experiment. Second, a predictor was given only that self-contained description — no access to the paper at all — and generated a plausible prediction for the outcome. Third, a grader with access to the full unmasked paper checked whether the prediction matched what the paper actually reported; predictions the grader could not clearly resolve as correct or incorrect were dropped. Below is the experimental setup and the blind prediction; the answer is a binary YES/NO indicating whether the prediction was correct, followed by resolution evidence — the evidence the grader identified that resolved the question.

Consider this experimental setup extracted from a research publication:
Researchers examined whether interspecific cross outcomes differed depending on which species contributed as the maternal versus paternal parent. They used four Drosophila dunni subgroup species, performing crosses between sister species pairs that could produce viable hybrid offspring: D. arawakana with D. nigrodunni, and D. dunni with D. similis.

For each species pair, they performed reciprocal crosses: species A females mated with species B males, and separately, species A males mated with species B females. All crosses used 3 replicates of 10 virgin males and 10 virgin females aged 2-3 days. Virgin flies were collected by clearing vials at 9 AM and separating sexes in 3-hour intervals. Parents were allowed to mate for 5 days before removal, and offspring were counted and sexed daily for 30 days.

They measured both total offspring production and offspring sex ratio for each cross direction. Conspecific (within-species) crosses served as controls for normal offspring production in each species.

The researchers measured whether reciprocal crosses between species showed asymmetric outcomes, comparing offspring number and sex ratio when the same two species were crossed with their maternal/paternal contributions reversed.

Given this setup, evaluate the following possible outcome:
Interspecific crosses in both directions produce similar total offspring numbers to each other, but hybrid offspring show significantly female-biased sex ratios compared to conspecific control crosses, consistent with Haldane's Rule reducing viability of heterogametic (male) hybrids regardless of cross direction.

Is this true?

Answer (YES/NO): NO